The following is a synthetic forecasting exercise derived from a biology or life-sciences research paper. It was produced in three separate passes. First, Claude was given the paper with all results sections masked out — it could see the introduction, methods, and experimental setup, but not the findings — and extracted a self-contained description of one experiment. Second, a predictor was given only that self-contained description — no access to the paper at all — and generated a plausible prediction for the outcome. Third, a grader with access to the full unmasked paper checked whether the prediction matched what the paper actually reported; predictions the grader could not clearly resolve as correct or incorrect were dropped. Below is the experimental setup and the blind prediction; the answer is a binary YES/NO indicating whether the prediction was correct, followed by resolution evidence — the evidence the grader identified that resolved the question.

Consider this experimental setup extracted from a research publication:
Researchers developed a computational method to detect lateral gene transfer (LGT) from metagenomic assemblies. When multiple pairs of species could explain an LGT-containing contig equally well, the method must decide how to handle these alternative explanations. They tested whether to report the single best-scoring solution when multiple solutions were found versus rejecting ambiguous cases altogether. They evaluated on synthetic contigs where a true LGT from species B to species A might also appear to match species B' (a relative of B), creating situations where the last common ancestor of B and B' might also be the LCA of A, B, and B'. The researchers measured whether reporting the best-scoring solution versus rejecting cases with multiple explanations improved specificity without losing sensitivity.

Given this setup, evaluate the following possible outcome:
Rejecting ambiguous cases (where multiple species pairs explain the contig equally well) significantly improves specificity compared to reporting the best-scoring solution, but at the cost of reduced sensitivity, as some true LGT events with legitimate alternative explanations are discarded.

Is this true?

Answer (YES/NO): NO